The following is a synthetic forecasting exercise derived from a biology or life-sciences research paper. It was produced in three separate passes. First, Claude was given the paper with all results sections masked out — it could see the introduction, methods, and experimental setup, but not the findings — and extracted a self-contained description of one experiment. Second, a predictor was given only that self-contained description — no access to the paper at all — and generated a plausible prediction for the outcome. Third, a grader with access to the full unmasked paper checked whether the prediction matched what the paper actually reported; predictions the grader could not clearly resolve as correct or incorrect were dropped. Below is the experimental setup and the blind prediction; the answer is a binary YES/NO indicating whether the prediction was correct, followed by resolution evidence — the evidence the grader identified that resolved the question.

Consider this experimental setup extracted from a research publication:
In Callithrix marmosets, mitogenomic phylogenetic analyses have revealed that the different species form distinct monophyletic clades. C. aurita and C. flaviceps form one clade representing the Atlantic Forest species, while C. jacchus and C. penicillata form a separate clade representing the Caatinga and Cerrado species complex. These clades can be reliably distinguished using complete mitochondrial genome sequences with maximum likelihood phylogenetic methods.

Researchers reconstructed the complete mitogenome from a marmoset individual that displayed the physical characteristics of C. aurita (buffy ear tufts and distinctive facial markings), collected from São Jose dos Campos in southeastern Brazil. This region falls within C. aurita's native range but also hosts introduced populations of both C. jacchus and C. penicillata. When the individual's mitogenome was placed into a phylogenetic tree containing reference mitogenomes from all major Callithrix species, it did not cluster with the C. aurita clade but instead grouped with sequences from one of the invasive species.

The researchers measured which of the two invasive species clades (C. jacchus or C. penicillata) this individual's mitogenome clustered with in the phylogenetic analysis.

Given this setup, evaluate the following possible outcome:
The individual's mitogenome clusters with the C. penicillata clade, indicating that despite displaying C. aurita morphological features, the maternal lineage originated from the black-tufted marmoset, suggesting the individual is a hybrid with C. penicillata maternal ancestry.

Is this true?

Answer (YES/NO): YES